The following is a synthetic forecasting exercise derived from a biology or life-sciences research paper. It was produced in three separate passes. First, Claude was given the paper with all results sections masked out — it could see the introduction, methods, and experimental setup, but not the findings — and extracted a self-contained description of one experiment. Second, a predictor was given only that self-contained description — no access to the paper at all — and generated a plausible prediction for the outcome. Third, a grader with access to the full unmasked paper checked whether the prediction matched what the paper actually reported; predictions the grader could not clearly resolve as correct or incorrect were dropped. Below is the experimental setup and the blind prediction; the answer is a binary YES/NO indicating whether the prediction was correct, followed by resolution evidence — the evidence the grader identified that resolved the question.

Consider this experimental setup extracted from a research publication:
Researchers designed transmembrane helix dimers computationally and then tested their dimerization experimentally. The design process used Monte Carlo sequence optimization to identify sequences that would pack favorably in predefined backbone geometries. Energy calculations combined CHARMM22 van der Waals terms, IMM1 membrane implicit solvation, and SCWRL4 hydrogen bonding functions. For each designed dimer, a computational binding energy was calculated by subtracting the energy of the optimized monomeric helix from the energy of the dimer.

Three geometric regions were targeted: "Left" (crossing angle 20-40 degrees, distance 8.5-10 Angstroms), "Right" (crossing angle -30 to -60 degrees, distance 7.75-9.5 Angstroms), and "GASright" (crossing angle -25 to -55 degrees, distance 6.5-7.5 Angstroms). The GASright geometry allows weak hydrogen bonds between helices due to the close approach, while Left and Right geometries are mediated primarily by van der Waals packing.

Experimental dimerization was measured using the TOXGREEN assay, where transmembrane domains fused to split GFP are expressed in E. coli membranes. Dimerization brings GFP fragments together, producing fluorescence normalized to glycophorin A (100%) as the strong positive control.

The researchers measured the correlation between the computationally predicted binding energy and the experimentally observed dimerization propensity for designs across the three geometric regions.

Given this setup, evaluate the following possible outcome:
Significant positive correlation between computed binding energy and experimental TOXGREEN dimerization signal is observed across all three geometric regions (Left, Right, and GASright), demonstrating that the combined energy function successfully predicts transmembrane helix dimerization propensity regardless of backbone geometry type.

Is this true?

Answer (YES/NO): NO